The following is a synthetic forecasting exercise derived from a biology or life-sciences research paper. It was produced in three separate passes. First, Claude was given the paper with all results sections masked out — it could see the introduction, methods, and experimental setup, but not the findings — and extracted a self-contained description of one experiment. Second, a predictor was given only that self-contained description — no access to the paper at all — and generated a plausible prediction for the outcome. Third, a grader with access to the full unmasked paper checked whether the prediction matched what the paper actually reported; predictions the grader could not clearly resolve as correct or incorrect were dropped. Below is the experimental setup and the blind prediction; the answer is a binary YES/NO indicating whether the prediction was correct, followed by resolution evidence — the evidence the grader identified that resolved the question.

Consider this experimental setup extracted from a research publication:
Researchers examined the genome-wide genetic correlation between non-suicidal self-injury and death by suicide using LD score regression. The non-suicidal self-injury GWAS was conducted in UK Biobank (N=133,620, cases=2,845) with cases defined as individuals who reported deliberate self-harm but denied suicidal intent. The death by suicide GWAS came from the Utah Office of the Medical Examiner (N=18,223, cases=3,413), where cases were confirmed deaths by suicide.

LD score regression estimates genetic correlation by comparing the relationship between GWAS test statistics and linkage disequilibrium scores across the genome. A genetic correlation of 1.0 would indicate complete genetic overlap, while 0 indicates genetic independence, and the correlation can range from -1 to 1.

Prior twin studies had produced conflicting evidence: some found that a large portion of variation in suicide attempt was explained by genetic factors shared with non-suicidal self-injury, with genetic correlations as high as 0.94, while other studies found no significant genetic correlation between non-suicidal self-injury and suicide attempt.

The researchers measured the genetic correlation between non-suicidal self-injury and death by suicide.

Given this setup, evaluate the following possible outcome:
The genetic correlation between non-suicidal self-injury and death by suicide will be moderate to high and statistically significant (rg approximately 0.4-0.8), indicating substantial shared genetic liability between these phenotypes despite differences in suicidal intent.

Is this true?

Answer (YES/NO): YES